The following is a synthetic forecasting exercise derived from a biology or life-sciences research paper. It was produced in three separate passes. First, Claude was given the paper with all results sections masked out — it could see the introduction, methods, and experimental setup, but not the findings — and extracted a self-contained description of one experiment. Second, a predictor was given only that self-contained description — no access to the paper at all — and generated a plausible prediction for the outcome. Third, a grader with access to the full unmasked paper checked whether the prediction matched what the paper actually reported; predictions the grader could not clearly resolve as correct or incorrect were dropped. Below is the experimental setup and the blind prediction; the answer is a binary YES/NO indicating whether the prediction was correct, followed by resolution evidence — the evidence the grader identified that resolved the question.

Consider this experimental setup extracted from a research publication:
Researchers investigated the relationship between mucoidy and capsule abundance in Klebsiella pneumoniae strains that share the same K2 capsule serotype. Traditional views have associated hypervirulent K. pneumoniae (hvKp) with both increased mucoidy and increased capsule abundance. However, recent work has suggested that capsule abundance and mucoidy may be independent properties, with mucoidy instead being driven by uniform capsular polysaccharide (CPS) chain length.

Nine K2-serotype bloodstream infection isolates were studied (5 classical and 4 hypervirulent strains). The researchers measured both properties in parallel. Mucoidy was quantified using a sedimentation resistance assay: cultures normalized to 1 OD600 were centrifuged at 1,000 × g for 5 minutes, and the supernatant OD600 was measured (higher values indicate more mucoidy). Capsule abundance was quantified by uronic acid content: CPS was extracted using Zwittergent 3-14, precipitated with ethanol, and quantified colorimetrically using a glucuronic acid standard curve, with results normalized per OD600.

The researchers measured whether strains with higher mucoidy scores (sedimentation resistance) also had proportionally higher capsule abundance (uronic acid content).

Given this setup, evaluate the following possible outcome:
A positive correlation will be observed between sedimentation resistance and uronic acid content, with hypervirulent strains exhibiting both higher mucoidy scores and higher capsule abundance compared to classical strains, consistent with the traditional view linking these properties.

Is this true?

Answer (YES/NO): NO